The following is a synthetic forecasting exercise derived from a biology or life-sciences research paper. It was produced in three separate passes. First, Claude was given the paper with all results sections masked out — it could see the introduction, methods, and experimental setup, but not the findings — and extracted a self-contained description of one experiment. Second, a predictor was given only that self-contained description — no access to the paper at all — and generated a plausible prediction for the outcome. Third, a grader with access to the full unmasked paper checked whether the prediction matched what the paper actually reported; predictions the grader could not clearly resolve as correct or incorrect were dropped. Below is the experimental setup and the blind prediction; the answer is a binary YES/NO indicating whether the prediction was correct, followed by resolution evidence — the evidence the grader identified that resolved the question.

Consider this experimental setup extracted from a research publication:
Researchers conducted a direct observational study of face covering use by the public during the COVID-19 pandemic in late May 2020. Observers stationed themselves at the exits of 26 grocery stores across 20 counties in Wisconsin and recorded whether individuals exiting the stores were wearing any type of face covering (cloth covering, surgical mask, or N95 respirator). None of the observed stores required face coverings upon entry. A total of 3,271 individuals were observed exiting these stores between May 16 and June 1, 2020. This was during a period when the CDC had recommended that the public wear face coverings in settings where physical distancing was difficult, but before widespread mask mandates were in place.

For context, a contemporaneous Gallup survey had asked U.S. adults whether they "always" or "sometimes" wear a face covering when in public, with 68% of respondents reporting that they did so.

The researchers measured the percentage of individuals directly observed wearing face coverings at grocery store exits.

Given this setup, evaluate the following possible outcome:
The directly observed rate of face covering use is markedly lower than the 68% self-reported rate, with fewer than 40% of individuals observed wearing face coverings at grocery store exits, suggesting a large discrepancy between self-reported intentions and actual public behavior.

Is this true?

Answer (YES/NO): NO